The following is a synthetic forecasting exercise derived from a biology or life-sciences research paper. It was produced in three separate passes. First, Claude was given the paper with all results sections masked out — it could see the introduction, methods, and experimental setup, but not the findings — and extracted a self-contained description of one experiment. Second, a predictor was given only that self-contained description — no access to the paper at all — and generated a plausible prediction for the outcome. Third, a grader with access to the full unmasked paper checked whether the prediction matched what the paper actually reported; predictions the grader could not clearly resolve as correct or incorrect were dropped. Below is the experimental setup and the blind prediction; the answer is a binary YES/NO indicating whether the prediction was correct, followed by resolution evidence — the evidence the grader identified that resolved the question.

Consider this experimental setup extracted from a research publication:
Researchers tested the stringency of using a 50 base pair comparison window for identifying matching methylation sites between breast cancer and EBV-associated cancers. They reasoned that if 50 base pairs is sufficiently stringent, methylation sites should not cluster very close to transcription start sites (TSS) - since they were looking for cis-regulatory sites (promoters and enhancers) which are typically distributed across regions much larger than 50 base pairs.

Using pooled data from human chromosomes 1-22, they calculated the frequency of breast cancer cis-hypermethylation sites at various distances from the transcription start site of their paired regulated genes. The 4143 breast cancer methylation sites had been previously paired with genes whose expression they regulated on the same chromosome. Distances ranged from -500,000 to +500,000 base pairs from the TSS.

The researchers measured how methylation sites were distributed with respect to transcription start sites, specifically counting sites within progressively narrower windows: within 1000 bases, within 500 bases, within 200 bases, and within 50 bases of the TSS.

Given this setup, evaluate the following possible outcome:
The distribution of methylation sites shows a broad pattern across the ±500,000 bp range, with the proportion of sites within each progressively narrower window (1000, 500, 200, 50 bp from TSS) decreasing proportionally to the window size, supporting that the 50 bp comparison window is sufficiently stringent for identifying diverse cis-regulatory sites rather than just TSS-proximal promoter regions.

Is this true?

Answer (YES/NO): NO